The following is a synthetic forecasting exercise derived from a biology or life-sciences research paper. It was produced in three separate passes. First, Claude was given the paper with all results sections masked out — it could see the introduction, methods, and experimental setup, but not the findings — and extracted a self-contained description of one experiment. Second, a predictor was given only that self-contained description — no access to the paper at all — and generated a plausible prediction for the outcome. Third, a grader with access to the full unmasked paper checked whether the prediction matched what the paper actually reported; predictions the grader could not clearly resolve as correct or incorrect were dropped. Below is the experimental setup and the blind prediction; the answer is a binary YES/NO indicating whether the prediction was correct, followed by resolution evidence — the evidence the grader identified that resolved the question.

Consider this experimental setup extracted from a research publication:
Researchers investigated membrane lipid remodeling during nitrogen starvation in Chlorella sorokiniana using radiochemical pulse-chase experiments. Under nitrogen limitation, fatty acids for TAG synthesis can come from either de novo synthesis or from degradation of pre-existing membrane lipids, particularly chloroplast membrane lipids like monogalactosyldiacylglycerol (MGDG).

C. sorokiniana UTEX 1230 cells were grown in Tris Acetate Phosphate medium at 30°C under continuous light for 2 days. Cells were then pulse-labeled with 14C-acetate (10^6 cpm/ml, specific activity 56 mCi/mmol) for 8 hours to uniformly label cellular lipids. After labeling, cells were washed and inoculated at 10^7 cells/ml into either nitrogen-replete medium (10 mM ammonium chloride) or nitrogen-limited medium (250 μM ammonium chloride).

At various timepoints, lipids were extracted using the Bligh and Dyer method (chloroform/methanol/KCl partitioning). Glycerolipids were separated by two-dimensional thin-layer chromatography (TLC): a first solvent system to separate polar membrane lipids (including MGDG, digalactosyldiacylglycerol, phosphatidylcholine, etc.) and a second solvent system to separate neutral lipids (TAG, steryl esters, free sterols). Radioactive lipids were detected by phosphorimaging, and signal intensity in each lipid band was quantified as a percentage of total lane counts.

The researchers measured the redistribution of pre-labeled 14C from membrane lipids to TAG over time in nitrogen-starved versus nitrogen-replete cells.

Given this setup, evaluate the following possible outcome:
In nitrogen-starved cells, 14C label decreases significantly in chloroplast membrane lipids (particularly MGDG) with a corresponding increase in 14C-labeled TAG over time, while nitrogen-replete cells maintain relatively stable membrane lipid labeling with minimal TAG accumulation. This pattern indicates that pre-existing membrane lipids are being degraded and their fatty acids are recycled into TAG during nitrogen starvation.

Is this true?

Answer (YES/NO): YES